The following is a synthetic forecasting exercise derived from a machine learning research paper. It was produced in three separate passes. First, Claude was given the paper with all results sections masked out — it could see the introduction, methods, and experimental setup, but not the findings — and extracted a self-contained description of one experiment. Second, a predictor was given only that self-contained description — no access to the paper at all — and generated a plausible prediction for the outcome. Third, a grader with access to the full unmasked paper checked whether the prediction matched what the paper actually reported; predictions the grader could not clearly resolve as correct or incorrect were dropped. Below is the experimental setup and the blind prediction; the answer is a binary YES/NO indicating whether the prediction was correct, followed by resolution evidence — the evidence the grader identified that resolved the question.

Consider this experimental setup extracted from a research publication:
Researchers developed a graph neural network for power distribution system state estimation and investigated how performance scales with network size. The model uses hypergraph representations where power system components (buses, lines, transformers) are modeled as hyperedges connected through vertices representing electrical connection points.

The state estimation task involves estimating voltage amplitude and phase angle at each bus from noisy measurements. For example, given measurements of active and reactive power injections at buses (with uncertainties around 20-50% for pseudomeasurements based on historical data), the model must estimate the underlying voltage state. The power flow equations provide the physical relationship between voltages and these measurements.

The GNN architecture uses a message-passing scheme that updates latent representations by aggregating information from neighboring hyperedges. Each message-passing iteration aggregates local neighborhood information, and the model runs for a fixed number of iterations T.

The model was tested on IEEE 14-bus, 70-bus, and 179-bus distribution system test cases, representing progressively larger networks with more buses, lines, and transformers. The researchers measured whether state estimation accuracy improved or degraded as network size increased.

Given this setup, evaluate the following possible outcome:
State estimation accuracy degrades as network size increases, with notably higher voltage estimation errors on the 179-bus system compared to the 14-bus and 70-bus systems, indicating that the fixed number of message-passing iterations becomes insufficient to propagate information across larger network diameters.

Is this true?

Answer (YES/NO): NO